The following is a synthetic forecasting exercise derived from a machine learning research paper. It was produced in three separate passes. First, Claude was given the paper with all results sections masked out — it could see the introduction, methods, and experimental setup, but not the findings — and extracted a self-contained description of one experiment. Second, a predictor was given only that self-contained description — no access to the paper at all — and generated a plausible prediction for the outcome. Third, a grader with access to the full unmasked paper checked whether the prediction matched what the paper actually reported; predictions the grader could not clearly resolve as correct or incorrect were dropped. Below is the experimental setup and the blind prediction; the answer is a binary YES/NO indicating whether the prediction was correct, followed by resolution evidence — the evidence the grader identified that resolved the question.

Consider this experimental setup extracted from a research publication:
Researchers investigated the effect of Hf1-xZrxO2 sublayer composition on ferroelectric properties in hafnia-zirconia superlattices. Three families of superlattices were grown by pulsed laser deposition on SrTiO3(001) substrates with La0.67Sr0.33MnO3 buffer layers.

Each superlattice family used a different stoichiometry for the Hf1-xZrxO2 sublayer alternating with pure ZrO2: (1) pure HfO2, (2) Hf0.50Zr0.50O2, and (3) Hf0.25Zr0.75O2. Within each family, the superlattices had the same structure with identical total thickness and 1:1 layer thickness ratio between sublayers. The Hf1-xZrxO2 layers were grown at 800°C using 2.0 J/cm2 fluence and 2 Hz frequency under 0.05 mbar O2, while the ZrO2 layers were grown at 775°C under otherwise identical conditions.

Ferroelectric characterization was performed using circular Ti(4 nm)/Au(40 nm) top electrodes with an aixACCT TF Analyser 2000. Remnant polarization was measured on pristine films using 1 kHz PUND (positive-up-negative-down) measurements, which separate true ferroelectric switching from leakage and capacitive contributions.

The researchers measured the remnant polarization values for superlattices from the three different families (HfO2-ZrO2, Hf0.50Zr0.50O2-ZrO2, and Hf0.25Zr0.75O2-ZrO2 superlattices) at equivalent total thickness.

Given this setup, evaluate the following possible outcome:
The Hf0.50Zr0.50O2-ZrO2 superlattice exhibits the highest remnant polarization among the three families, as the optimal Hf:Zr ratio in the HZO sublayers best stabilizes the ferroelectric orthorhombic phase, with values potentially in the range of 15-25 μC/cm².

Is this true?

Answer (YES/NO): NO